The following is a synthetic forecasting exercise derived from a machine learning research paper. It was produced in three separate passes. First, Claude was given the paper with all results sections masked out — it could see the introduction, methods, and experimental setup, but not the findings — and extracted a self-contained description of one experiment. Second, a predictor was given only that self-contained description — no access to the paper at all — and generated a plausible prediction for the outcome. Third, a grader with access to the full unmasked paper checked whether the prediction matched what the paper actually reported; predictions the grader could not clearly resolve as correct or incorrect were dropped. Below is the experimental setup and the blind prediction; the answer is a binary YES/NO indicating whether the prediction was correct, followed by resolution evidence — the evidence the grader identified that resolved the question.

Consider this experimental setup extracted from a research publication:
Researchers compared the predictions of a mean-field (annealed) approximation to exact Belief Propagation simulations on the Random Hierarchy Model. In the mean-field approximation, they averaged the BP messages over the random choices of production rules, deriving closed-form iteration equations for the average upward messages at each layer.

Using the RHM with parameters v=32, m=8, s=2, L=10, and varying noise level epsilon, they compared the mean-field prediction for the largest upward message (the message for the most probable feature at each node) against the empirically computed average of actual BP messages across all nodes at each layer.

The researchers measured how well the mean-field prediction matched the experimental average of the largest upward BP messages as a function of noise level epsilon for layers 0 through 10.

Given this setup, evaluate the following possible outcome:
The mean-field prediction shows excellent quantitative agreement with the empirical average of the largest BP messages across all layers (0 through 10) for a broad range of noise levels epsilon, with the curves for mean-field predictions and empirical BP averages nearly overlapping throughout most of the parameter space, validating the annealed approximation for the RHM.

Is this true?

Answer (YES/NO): YES